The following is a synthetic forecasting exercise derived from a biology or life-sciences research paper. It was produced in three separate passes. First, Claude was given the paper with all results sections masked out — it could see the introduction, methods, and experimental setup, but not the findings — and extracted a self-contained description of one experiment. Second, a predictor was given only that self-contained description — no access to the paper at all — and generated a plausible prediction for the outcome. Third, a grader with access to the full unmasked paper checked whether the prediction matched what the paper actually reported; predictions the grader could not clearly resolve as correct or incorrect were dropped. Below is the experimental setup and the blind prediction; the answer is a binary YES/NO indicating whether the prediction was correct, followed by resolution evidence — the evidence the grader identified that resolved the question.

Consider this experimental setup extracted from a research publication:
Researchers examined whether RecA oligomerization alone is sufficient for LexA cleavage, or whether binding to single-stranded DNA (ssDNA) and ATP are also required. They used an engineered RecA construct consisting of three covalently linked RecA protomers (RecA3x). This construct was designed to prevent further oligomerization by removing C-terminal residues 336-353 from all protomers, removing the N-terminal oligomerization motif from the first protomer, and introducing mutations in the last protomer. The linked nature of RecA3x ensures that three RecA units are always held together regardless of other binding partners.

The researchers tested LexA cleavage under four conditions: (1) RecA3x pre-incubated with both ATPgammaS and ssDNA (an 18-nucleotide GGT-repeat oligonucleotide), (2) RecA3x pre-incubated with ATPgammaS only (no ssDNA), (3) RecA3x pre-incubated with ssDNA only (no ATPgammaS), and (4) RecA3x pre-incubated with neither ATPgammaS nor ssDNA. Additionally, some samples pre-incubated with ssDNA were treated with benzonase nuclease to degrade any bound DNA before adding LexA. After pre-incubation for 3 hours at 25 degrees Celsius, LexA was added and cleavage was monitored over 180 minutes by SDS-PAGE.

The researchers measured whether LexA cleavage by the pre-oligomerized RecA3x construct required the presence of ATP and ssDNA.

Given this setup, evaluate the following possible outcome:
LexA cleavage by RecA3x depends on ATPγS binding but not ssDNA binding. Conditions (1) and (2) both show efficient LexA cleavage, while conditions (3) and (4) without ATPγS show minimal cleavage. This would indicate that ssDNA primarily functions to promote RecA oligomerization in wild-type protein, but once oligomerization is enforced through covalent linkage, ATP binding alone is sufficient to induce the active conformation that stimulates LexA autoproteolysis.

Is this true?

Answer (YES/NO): NO